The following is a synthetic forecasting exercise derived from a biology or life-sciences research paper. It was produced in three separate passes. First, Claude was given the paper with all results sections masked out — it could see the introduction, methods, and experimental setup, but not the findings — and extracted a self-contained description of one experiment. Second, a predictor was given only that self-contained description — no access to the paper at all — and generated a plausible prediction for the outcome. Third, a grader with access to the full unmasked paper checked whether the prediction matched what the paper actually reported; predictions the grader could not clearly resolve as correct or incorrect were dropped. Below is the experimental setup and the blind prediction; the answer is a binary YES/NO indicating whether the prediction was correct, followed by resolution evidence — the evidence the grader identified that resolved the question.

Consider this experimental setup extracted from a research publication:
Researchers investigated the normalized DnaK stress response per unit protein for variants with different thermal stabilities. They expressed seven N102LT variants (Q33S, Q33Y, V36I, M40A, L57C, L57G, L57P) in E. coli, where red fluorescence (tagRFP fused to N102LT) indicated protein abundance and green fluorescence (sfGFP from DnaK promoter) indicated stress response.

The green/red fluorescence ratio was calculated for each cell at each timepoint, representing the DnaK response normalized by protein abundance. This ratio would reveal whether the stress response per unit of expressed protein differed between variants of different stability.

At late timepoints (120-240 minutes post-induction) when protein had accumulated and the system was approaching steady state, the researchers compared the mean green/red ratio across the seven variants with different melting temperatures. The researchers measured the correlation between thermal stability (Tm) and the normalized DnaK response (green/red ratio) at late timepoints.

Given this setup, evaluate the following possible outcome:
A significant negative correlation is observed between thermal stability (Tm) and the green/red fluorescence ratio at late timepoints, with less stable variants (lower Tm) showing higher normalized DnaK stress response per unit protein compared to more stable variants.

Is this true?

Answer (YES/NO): YES